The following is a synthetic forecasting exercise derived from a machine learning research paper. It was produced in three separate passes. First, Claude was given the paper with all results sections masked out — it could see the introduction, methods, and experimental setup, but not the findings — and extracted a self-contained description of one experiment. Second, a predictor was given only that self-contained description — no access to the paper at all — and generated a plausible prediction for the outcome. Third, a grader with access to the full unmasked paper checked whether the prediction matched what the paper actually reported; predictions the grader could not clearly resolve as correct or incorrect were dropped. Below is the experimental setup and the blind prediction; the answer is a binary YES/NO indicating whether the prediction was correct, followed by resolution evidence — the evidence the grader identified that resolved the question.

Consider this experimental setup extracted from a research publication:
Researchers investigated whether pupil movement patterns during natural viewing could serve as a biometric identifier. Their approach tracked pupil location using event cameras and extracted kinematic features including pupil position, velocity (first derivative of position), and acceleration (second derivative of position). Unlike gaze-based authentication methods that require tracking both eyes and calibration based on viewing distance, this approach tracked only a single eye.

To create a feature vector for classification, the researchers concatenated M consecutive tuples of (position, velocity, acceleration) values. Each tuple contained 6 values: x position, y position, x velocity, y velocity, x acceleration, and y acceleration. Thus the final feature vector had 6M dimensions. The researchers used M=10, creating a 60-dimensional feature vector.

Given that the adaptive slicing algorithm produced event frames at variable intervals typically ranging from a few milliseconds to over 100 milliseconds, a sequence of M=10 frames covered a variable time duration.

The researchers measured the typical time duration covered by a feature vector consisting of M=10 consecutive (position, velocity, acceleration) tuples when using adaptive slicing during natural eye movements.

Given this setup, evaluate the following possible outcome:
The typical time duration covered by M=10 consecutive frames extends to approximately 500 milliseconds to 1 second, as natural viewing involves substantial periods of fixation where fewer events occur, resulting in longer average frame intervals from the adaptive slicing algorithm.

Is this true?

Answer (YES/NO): NO